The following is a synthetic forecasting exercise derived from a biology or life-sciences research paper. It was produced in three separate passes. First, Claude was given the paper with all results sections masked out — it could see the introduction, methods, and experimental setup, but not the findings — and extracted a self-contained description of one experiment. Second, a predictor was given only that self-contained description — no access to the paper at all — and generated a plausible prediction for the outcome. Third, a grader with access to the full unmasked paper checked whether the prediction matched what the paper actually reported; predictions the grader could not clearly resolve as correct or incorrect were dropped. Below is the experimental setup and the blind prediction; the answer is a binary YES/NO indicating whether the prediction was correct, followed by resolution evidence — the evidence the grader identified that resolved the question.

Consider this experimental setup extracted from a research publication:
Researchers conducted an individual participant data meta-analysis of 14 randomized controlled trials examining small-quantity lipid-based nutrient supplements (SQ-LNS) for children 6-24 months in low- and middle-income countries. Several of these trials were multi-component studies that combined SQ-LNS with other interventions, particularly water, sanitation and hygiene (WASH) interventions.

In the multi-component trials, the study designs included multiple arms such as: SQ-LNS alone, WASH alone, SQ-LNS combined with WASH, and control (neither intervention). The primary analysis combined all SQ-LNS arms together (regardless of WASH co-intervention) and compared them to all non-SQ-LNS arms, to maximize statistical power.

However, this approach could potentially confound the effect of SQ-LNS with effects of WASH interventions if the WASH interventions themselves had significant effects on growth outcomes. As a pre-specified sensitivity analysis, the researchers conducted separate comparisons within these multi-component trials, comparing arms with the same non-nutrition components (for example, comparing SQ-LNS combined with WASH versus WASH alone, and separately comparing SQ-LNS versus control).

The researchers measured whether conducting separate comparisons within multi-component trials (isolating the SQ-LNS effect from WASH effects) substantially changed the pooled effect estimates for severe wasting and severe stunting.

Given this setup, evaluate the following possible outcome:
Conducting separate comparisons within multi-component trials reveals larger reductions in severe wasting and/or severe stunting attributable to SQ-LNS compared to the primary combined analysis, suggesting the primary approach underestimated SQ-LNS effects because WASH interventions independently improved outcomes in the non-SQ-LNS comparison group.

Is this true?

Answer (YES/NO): NO